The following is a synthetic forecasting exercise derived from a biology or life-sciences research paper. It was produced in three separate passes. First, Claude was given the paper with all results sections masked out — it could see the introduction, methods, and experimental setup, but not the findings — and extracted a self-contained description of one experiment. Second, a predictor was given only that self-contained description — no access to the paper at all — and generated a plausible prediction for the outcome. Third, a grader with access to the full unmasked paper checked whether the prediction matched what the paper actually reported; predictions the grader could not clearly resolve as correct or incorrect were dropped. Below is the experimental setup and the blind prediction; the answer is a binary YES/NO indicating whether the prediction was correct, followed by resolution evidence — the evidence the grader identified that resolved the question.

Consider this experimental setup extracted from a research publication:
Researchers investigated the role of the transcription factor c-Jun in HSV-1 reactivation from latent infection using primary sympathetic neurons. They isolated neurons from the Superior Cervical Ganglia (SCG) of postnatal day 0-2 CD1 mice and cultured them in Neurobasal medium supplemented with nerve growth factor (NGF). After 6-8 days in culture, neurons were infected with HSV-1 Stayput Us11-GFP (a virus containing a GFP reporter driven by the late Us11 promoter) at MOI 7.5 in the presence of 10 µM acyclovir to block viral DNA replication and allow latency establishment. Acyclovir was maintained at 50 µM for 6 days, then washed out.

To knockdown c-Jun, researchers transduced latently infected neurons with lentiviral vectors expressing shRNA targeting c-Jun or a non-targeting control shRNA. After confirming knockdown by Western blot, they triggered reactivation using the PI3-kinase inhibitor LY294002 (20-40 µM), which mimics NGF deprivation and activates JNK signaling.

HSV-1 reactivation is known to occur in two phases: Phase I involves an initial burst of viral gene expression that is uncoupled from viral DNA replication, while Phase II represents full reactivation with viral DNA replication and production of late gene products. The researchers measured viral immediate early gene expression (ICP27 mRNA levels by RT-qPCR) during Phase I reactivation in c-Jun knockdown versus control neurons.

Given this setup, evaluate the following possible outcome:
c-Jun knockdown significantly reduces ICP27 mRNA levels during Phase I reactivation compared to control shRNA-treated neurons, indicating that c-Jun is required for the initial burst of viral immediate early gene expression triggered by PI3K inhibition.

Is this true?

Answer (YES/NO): NO